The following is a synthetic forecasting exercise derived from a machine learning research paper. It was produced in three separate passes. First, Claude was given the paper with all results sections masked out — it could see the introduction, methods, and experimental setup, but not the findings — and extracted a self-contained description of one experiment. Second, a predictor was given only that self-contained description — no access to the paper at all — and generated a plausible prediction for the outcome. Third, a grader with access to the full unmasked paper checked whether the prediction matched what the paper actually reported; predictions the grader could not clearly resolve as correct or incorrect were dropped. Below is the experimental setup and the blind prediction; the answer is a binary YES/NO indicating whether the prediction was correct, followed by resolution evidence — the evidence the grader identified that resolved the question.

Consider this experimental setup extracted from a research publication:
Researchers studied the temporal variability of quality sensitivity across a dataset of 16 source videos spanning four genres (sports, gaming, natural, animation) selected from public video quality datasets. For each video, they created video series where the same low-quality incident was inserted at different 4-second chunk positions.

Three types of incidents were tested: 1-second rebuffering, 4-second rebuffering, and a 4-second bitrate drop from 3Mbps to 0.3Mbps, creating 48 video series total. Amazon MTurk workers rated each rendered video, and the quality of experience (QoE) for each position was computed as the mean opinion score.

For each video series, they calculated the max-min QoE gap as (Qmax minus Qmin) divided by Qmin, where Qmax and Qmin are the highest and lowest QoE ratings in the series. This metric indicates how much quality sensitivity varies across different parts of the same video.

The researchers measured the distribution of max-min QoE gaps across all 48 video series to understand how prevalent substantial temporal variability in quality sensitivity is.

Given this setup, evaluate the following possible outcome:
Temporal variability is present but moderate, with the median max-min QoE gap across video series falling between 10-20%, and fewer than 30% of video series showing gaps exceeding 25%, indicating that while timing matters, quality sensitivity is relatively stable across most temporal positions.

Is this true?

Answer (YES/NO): NO